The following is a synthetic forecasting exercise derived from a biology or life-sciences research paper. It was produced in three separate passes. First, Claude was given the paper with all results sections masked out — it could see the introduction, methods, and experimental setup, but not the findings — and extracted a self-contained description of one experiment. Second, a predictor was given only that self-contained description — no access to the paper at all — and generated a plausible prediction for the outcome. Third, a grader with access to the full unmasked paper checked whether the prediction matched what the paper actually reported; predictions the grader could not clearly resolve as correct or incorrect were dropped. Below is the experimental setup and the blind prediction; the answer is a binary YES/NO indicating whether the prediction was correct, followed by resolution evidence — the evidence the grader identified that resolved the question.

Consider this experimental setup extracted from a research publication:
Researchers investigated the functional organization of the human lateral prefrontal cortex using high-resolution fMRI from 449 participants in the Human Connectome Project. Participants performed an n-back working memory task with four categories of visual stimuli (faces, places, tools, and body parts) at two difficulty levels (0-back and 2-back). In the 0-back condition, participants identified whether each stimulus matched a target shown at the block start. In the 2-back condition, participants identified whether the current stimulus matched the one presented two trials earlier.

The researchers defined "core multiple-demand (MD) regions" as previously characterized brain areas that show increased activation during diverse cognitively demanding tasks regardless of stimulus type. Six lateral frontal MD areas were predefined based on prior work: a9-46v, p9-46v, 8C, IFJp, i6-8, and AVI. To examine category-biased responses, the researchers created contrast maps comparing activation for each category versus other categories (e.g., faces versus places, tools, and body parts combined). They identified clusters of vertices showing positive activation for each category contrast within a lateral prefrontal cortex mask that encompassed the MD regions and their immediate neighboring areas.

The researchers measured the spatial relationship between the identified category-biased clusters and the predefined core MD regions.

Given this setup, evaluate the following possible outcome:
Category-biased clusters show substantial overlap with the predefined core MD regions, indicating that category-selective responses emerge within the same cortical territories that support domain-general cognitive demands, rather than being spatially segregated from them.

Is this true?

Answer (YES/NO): NO